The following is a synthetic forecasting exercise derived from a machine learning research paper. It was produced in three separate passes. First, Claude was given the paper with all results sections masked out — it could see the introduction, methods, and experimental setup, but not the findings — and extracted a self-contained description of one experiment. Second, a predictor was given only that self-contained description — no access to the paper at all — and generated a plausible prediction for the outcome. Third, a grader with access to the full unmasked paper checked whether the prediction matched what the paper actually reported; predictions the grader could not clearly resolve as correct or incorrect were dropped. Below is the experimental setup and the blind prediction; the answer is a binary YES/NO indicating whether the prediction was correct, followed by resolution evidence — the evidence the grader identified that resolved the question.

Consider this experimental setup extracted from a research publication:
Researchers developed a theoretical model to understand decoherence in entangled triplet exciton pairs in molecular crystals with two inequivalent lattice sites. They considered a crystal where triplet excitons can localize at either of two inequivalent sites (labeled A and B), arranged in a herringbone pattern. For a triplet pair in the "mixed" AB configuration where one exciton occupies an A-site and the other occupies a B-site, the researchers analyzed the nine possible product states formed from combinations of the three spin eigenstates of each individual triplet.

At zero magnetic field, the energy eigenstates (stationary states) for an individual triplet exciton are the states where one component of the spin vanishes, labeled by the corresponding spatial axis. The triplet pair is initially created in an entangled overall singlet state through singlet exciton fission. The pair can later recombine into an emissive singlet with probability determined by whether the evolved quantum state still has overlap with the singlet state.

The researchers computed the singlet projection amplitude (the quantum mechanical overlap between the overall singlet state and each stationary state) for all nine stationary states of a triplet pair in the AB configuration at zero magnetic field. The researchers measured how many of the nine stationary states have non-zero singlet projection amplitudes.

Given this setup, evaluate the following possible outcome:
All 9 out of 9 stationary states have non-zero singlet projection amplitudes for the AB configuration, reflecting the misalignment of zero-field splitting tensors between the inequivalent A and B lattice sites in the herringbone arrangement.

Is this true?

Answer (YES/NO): NO